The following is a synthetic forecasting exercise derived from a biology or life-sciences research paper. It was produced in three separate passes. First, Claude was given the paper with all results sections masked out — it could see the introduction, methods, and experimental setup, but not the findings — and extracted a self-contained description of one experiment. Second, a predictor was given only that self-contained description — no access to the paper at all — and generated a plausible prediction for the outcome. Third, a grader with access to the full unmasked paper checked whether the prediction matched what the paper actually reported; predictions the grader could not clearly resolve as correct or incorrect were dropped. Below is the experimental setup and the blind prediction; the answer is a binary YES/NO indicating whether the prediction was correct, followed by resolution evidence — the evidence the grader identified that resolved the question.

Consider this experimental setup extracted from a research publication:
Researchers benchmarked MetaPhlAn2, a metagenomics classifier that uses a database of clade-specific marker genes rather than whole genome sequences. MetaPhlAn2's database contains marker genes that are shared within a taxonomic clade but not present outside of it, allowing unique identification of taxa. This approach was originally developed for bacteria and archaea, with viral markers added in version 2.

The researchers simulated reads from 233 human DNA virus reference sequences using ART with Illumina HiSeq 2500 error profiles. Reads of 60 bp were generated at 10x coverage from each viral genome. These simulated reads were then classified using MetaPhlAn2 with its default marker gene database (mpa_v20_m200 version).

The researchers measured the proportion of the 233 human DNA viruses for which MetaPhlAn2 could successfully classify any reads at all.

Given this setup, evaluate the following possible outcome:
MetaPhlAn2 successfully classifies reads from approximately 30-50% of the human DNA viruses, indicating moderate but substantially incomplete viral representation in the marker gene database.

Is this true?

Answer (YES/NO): YES